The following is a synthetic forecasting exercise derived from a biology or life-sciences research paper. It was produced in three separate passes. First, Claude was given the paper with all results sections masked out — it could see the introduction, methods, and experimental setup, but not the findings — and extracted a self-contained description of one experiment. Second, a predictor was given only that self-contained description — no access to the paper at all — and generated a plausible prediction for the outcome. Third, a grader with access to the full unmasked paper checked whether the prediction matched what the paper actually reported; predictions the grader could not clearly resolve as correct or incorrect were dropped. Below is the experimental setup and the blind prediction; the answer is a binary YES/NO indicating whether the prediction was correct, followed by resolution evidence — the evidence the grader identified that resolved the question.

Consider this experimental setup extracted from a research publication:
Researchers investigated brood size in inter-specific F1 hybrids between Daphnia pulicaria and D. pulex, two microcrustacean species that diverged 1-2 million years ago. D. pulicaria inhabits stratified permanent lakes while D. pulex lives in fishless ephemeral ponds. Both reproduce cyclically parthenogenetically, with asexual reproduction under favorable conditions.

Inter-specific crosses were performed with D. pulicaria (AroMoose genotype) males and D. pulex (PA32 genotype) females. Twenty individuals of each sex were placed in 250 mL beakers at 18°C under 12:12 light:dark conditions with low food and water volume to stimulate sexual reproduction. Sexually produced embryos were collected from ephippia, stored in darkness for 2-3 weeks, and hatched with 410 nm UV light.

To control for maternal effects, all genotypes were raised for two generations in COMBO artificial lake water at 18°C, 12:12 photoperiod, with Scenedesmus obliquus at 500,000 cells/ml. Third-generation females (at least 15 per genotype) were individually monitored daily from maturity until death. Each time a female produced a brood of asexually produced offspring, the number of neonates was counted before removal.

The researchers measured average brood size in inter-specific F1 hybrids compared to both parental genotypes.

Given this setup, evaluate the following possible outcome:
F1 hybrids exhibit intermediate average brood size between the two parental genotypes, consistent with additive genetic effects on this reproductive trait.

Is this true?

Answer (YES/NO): NO